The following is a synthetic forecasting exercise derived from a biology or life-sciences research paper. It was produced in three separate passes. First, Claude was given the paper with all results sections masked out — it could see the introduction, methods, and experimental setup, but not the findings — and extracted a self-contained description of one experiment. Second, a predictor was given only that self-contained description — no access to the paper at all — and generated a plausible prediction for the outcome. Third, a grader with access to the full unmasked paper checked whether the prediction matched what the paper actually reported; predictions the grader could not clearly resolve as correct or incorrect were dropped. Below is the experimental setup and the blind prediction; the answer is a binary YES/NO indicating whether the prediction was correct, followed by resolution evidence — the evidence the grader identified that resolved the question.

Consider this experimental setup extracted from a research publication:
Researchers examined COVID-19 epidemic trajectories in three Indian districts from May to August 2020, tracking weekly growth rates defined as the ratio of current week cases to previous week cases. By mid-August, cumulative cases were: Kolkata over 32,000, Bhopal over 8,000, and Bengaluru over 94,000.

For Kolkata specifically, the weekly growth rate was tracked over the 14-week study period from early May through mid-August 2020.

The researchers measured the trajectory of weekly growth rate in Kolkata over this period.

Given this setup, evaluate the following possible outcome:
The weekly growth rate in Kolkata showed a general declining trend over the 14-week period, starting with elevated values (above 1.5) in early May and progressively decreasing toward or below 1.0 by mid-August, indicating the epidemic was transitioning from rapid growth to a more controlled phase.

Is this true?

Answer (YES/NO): NO